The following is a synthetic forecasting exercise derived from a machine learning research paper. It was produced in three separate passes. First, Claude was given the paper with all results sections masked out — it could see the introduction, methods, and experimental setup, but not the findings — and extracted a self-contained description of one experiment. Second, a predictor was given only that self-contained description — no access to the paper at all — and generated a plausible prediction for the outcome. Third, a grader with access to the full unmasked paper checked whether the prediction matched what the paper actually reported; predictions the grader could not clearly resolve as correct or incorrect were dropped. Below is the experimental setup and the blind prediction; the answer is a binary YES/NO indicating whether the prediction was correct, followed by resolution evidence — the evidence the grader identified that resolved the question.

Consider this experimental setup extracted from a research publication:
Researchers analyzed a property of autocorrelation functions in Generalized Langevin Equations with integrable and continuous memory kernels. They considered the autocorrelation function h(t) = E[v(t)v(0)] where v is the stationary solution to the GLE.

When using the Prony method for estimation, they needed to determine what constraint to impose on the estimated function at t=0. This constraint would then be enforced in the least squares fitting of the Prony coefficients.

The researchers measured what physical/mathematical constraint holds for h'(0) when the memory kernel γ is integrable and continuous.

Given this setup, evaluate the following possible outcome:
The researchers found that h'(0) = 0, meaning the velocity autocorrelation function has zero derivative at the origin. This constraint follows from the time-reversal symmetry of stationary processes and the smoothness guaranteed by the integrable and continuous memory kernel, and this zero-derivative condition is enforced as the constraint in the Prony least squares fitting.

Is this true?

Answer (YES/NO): YES